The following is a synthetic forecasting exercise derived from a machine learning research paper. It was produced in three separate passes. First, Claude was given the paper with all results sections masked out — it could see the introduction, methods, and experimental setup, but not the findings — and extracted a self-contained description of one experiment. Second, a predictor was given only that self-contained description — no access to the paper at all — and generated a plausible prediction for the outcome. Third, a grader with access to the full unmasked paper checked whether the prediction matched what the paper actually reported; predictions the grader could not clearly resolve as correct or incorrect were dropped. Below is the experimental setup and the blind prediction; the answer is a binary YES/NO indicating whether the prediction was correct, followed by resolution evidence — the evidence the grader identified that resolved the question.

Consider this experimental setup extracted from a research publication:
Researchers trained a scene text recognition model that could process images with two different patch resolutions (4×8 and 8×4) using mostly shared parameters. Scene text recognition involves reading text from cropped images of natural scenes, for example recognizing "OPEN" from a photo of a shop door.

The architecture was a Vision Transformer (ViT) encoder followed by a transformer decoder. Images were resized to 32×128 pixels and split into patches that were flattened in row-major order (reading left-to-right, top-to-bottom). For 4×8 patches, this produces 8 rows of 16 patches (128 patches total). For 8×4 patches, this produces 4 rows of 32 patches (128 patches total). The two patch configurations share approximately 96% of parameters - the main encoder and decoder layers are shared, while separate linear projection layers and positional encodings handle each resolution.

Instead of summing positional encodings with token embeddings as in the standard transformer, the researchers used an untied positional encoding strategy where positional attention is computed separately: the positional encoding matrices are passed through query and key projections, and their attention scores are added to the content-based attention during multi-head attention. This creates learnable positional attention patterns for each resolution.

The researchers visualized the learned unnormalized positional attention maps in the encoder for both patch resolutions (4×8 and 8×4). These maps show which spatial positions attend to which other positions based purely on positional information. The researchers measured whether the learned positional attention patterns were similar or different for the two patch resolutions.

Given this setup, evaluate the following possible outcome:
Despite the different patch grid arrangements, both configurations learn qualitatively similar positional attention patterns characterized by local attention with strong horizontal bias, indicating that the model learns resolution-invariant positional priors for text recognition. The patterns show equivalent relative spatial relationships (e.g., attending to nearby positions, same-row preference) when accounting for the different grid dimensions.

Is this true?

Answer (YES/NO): NO